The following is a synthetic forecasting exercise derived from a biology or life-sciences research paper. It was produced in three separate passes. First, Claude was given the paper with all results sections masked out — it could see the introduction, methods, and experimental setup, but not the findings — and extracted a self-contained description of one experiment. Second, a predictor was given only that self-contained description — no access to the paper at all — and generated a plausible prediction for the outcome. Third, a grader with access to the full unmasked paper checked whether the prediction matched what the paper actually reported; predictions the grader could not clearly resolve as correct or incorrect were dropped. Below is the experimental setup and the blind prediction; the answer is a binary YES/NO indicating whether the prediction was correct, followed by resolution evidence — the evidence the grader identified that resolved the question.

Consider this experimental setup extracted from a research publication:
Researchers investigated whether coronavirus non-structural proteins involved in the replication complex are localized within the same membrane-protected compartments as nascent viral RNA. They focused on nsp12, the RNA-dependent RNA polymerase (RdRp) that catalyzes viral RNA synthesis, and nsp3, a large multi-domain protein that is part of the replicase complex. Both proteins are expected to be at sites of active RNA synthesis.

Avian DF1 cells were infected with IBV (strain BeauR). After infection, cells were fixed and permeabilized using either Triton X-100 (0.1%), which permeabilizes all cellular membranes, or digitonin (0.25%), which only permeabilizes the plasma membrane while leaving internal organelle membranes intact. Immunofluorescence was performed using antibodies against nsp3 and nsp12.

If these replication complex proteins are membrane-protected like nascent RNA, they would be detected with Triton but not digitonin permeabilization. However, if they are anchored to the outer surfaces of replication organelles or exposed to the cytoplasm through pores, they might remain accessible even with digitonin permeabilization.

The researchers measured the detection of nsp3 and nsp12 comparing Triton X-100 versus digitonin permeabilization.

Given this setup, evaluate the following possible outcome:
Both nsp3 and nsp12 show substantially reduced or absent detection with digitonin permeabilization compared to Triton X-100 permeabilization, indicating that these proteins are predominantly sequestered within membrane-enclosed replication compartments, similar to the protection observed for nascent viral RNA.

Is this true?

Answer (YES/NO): NO